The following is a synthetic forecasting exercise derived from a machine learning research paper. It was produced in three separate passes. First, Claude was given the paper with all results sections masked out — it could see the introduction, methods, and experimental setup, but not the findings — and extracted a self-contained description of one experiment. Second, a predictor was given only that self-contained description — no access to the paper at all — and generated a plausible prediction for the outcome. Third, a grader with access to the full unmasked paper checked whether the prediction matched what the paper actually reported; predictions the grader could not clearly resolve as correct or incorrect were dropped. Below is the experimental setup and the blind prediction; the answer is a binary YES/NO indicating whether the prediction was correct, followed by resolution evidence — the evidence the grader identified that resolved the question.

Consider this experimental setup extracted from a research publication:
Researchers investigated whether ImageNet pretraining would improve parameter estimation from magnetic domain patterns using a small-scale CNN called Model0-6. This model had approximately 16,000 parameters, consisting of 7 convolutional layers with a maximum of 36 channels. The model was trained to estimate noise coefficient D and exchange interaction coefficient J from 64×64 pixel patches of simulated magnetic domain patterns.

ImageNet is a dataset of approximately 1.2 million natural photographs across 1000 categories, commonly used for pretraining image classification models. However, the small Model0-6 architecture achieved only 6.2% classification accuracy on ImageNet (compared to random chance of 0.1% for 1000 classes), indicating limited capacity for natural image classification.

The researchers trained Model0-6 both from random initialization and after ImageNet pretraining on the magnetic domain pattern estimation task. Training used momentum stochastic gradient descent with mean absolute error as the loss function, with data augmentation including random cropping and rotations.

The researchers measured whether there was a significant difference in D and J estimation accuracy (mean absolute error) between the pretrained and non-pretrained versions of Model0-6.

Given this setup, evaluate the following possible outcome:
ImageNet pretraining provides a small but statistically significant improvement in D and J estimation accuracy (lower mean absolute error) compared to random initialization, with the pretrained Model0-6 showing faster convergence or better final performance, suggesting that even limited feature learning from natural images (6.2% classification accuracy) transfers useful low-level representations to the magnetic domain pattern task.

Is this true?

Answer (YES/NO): NO